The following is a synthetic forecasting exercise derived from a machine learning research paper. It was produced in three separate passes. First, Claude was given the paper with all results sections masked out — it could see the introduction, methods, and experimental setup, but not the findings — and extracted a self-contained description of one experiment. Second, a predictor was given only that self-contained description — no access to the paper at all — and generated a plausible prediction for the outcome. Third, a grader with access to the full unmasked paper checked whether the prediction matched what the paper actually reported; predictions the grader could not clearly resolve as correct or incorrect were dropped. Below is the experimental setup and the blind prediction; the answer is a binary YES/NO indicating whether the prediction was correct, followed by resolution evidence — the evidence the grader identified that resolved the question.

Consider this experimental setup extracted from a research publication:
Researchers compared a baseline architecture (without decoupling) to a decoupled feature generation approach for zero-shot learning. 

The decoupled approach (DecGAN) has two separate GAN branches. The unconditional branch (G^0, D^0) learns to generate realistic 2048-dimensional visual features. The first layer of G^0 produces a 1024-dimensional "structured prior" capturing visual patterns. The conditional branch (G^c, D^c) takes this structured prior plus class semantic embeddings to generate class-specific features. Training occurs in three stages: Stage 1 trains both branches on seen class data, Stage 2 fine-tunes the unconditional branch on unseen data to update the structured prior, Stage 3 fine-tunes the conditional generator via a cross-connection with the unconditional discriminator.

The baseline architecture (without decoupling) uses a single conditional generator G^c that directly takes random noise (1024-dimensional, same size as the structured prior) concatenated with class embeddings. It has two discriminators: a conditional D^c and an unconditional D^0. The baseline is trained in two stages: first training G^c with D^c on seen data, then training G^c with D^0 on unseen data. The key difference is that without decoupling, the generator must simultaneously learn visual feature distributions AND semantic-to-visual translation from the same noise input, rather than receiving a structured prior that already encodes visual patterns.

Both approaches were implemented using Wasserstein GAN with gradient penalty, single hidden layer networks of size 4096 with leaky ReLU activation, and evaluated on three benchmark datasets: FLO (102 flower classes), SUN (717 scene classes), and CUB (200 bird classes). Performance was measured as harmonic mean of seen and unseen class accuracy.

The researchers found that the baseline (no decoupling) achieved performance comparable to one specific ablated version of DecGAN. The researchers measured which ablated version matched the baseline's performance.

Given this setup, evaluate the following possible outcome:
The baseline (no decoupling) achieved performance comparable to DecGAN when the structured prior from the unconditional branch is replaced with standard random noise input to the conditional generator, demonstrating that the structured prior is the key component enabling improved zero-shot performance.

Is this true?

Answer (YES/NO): NO